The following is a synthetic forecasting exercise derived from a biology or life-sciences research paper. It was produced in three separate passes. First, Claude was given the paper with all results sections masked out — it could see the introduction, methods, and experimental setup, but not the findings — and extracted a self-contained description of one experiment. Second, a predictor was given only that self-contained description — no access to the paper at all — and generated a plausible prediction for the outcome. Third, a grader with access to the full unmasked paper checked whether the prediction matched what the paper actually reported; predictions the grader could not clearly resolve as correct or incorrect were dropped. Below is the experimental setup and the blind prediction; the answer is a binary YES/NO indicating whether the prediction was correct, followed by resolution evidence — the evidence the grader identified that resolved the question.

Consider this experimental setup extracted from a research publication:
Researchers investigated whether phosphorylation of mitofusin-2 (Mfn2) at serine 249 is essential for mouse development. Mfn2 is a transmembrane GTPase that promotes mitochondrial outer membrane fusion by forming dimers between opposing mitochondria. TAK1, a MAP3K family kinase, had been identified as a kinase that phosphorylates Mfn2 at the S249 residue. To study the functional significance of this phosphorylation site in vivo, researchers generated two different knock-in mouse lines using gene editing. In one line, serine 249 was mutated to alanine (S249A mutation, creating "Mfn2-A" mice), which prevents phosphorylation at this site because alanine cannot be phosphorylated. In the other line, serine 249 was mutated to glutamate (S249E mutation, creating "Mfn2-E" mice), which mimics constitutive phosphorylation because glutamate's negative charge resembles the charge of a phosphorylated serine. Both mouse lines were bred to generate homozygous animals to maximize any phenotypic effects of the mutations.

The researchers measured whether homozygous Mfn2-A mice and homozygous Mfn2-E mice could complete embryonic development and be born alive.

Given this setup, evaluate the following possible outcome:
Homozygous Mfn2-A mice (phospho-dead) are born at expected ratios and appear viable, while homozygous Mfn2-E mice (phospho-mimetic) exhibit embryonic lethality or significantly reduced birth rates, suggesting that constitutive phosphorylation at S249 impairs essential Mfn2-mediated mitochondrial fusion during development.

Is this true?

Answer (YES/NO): YES